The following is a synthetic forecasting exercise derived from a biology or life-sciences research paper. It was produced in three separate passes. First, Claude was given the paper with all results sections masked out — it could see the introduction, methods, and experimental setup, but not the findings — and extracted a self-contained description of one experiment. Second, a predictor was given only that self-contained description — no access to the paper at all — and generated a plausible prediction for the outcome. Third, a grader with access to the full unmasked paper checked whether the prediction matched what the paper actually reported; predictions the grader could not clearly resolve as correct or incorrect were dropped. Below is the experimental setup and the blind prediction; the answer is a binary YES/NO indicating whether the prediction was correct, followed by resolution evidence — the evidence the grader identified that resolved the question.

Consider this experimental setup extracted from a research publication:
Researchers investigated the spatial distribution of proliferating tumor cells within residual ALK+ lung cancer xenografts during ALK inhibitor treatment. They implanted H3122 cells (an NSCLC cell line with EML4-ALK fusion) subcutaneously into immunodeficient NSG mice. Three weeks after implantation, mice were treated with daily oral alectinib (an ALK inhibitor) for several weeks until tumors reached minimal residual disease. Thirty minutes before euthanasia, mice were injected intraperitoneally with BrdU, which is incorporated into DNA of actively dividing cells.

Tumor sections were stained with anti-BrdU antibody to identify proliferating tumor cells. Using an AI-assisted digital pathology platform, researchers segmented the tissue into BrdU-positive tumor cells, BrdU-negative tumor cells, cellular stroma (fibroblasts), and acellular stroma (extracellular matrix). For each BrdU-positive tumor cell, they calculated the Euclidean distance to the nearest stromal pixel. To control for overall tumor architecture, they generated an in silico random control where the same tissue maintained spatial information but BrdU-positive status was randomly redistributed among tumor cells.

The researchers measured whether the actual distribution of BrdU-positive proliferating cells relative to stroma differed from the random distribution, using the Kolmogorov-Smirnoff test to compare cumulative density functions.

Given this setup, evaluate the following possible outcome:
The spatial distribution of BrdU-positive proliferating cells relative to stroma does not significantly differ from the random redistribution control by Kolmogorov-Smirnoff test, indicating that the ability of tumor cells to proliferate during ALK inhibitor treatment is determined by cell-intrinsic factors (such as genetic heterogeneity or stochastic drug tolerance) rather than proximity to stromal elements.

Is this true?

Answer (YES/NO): NO